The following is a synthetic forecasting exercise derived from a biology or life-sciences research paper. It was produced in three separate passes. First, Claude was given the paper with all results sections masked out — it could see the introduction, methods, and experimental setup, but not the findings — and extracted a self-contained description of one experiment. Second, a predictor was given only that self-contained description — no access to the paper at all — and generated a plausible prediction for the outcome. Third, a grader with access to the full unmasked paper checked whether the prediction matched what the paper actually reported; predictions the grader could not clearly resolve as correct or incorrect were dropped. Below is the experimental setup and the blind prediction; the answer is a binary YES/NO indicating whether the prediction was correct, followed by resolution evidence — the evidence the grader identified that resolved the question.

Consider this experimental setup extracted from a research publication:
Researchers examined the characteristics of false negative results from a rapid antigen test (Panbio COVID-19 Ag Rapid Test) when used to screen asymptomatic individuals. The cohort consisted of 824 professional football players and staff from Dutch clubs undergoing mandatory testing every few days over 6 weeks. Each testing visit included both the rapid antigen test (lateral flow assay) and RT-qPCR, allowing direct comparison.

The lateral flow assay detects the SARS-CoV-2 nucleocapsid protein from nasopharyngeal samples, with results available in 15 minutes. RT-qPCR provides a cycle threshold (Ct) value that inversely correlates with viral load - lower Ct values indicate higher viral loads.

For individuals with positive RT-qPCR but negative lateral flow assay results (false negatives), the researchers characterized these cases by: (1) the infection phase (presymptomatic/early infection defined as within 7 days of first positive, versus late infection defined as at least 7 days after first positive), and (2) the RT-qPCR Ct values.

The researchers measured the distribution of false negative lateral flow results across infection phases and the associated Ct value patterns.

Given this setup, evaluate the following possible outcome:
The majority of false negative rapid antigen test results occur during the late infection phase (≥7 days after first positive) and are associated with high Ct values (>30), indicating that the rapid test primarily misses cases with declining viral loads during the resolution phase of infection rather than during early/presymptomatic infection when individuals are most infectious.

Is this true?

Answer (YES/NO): YES